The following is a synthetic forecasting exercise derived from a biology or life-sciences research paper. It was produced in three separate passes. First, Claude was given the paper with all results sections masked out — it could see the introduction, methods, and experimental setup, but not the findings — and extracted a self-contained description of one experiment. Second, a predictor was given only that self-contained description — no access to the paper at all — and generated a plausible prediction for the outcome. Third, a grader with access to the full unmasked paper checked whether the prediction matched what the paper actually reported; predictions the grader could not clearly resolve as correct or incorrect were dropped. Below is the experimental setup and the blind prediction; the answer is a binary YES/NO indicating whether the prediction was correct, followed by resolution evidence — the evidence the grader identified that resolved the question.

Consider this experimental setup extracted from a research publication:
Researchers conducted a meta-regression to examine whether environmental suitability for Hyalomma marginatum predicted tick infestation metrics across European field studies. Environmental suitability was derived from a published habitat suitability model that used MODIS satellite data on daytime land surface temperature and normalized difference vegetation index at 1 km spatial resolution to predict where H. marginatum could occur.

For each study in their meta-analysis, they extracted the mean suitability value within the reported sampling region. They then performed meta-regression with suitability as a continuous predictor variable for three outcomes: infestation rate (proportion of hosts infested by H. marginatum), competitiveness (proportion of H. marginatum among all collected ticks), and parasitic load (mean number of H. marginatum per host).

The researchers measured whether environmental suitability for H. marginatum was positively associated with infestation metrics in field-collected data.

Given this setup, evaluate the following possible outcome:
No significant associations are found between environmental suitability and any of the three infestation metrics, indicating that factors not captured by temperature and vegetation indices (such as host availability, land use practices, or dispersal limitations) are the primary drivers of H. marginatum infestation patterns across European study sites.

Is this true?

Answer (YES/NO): NO